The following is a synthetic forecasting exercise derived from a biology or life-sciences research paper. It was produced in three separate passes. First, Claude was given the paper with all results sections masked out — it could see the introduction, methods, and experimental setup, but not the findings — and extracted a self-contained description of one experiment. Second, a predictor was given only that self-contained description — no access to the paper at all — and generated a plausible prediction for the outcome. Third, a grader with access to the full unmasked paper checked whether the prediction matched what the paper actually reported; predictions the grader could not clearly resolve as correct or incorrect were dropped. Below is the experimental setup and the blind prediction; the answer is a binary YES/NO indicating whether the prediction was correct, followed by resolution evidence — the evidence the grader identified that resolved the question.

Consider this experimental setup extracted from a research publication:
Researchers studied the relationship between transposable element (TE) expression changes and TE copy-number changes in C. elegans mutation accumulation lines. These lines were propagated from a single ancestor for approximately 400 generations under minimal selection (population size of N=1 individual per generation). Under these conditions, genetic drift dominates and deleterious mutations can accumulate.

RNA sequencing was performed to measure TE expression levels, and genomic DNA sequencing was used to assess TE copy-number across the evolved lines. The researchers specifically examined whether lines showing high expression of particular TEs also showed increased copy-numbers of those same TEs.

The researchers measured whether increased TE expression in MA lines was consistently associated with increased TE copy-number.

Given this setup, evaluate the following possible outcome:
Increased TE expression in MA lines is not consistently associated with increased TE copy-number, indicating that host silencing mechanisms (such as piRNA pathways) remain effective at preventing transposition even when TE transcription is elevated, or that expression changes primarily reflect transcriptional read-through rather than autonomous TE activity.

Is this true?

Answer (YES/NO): NO